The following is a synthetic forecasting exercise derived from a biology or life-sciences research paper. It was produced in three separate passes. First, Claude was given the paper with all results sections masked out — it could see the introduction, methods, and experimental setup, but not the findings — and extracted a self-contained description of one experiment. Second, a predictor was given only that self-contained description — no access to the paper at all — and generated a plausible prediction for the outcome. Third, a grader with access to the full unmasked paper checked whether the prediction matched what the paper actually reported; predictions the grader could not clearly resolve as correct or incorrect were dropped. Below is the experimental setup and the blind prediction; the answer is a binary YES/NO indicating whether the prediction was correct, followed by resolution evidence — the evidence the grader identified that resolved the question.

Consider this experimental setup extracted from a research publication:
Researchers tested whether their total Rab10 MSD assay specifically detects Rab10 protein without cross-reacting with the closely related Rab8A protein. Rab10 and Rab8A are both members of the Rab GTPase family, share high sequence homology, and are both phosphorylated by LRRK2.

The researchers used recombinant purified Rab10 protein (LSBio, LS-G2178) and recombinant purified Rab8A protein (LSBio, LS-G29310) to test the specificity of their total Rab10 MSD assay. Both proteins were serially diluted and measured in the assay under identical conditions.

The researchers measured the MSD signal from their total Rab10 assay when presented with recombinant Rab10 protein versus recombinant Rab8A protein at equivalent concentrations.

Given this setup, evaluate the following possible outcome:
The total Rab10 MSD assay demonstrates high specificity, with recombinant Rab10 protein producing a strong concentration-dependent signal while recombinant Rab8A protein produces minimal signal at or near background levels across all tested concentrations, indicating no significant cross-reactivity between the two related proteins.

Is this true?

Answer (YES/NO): YES